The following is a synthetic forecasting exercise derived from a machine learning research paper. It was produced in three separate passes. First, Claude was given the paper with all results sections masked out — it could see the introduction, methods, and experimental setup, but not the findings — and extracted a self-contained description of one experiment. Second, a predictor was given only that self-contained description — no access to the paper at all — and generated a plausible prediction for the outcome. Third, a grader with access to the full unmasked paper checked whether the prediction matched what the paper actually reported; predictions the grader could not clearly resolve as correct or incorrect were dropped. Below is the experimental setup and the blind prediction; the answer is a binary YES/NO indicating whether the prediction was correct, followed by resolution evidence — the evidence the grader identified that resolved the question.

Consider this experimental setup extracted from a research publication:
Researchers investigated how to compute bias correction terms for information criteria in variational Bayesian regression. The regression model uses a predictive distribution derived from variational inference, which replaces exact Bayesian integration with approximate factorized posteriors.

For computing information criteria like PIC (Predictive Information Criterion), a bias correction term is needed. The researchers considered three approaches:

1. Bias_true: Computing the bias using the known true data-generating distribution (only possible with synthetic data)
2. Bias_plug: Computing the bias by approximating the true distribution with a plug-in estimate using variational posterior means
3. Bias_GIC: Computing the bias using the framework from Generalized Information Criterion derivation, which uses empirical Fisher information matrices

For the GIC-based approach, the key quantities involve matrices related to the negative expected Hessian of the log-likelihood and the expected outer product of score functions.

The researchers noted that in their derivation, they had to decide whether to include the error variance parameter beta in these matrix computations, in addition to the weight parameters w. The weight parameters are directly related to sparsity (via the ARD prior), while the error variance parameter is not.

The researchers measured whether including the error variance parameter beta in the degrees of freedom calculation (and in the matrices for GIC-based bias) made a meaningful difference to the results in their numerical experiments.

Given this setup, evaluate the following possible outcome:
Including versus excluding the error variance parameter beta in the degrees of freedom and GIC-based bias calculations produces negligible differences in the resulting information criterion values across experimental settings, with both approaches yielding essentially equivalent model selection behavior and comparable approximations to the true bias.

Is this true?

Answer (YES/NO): YES